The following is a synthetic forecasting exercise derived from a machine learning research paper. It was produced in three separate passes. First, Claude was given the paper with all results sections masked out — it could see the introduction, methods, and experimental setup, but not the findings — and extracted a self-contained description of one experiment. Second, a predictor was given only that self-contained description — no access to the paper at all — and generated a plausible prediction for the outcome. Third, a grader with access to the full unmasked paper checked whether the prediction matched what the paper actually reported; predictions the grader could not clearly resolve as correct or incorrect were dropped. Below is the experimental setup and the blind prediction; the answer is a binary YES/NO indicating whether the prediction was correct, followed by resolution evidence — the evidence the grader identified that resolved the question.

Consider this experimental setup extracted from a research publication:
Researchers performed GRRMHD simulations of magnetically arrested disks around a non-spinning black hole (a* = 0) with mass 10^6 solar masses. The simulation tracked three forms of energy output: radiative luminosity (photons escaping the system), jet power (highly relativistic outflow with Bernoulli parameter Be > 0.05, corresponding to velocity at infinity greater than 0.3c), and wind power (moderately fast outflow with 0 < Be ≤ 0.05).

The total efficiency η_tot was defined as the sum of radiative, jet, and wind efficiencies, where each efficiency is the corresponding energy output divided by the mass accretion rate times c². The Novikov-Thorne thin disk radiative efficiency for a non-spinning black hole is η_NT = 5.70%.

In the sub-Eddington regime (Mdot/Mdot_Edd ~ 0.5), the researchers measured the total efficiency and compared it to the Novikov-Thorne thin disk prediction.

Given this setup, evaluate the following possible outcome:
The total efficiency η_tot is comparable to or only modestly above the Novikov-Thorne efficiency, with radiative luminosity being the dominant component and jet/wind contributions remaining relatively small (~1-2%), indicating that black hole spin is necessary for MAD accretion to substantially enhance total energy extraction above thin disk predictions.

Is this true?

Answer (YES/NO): NO